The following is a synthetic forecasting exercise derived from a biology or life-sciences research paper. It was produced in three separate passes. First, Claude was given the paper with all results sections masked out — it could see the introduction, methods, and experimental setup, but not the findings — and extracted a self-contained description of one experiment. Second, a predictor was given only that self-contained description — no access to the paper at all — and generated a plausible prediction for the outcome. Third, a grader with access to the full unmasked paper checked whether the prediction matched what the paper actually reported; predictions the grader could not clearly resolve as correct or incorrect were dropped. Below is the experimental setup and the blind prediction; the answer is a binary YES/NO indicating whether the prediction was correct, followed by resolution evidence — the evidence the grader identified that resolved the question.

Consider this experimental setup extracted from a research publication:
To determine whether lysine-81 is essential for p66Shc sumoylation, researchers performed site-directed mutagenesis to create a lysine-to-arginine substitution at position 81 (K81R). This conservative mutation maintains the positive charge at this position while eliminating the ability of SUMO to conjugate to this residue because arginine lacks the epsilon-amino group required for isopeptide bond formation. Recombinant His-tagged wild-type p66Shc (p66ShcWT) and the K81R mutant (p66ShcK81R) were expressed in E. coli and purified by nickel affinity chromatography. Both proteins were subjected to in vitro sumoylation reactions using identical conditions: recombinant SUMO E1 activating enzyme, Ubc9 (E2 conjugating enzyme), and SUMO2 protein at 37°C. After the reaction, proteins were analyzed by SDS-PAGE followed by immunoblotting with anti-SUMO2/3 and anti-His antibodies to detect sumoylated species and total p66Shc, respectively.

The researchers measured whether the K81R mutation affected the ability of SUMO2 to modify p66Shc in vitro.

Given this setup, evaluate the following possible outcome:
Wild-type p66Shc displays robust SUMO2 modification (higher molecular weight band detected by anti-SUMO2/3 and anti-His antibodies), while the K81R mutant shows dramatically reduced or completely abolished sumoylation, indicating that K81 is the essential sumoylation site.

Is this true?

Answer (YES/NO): YES